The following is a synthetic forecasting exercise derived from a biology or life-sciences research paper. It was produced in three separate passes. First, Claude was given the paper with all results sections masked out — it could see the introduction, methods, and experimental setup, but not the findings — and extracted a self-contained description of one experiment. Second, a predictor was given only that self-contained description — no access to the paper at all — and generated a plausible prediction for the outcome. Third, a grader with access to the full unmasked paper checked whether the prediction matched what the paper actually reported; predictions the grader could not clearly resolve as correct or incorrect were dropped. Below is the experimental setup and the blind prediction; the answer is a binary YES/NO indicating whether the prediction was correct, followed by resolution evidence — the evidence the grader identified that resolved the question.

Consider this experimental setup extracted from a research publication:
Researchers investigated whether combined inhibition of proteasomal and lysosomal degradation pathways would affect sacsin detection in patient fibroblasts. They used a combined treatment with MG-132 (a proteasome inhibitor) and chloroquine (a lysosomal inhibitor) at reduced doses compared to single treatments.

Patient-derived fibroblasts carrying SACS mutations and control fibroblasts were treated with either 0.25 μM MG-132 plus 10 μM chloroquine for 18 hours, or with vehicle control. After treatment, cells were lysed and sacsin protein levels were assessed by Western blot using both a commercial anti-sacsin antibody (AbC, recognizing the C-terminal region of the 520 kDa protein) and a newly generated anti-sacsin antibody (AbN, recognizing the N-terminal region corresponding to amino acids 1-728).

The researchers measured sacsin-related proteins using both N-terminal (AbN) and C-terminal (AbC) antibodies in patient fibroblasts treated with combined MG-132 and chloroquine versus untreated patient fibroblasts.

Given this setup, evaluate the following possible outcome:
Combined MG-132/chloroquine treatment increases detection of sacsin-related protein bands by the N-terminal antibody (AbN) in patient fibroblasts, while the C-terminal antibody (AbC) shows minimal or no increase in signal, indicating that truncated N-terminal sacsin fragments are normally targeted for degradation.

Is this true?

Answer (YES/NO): NO